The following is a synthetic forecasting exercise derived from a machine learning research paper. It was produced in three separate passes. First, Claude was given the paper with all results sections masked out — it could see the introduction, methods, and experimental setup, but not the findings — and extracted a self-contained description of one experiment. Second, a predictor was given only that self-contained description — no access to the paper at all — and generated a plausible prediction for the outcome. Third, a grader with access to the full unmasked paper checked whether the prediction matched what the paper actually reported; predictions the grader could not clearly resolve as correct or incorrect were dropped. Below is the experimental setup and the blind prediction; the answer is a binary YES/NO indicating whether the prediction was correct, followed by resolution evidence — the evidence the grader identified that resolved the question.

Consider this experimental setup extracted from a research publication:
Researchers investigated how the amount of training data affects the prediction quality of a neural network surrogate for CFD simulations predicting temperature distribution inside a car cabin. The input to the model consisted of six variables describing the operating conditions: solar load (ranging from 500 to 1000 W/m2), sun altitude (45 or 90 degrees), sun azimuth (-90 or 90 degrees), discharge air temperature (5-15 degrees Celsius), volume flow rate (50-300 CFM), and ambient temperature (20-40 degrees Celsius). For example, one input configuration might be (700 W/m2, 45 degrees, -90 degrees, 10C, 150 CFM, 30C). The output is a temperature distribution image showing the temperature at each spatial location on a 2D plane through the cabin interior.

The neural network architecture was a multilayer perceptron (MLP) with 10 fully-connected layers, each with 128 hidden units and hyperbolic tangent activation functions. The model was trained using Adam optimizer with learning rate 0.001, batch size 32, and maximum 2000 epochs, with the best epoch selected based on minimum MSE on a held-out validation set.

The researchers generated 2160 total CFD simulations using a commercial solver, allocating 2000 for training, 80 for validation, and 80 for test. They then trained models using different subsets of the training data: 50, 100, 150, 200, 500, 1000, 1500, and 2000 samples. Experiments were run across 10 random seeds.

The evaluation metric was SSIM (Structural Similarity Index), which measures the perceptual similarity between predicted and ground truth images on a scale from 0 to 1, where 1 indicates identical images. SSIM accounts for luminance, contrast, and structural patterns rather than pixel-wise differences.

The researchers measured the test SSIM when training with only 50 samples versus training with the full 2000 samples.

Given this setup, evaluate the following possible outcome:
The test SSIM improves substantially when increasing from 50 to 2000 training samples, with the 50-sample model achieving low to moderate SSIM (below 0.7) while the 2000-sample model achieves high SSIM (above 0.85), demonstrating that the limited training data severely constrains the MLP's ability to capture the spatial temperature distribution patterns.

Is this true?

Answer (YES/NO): NO